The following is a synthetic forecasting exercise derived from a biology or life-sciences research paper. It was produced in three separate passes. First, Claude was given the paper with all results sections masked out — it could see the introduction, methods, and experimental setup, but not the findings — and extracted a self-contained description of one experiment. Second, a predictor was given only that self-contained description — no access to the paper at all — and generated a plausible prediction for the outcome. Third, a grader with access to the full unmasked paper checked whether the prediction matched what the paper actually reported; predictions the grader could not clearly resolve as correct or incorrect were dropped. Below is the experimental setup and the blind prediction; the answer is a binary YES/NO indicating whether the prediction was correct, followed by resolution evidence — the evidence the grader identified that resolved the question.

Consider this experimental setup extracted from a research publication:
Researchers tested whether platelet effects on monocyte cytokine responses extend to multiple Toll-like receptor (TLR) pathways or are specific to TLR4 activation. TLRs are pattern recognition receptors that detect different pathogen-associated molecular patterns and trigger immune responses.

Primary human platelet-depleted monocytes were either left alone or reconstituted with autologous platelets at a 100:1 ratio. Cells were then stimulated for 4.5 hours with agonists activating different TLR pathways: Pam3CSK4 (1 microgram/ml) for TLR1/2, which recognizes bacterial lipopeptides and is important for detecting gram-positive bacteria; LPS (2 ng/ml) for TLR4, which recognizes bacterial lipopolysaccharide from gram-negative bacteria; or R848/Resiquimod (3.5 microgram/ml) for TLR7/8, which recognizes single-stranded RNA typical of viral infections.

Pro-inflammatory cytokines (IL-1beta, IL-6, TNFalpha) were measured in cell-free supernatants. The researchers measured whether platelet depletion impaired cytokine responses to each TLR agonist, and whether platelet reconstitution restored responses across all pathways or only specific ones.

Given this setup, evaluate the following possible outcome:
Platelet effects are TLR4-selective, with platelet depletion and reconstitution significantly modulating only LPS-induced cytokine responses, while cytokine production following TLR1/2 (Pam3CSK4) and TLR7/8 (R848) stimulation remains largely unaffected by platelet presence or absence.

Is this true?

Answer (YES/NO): NO